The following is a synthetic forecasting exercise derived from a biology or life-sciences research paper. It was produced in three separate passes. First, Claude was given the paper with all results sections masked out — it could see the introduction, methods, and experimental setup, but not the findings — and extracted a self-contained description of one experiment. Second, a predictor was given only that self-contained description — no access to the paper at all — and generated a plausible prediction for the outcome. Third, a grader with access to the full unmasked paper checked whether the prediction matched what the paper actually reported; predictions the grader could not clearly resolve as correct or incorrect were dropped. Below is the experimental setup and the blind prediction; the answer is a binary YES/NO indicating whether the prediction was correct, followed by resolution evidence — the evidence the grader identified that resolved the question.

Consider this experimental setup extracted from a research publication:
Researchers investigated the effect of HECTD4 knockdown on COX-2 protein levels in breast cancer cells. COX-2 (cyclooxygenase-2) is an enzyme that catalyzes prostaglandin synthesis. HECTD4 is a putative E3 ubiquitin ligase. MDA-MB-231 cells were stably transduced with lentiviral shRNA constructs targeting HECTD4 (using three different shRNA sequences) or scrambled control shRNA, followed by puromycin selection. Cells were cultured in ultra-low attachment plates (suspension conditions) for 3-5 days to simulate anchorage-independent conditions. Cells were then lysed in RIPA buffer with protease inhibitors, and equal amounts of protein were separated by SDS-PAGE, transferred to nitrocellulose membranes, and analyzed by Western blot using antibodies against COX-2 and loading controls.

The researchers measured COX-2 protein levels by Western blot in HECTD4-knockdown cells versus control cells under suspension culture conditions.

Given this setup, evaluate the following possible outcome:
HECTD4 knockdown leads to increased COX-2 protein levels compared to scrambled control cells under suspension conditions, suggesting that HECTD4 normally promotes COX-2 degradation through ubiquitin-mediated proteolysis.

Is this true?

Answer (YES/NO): YES